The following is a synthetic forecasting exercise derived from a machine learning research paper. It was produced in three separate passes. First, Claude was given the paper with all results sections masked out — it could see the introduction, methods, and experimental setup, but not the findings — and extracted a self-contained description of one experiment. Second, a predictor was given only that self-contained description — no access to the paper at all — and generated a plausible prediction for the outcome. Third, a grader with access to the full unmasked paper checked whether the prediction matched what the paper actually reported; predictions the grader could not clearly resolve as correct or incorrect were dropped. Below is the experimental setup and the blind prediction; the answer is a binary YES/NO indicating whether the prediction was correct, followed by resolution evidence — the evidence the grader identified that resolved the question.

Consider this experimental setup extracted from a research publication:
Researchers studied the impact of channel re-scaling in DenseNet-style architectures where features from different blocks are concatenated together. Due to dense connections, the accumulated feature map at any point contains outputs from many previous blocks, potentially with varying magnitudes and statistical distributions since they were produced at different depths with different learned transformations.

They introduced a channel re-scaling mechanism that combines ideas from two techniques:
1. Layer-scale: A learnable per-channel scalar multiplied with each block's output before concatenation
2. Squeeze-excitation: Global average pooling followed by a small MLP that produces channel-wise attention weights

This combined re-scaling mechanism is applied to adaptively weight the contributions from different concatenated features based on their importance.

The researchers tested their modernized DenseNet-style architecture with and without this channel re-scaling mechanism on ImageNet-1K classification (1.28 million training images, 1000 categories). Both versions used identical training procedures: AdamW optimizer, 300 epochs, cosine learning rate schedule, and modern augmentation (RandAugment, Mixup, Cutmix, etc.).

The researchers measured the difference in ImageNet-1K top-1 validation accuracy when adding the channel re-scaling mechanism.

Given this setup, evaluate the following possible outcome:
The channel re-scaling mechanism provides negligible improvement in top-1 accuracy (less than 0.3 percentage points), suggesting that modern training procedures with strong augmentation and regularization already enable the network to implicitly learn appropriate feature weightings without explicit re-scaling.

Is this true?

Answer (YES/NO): YES